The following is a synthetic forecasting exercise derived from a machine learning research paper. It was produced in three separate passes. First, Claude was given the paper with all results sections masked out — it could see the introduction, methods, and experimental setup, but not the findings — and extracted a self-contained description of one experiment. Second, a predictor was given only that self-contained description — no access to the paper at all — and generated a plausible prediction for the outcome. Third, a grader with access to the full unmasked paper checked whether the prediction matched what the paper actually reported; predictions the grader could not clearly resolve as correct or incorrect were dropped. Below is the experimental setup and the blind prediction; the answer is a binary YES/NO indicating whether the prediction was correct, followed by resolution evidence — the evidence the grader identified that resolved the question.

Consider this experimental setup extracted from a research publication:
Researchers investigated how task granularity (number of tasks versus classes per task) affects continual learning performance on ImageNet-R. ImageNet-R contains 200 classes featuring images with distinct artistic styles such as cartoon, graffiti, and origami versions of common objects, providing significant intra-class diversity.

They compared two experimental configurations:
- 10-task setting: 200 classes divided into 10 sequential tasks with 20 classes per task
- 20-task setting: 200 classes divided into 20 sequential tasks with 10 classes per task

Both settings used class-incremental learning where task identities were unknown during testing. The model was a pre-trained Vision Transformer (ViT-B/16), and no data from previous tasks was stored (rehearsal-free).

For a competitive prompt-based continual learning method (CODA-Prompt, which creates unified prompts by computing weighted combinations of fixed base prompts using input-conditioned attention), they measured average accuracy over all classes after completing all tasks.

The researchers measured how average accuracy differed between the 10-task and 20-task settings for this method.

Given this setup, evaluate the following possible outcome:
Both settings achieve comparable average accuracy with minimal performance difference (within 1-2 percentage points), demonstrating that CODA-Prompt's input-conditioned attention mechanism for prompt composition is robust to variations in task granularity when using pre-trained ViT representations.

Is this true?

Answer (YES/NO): NO